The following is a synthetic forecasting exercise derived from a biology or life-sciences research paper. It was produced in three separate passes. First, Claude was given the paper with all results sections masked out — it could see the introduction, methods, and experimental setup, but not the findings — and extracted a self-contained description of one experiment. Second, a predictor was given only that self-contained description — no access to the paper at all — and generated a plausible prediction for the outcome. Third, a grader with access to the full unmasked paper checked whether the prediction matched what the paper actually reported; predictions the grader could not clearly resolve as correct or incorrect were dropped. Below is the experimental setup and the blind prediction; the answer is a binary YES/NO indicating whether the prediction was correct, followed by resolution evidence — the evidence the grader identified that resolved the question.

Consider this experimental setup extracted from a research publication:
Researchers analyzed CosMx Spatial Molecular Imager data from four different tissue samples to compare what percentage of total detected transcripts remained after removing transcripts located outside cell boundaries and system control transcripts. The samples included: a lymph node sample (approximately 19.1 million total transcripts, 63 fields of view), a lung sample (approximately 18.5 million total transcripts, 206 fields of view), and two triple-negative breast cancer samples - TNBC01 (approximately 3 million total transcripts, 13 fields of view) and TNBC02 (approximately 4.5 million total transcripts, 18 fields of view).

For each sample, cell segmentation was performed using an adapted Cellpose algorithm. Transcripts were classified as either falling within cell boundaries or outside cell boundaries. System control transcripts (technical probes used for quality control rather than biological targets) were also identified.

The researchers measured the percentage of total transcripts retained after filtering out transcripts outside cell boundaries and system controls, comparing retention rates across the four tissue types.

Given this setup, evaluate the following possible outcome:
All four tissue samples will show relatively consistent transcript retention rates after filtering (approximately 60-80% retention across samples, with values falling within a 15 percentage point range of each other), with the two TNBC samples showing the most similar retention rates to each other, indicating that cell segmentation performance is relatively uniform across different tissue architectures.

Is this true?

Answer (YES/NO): NO